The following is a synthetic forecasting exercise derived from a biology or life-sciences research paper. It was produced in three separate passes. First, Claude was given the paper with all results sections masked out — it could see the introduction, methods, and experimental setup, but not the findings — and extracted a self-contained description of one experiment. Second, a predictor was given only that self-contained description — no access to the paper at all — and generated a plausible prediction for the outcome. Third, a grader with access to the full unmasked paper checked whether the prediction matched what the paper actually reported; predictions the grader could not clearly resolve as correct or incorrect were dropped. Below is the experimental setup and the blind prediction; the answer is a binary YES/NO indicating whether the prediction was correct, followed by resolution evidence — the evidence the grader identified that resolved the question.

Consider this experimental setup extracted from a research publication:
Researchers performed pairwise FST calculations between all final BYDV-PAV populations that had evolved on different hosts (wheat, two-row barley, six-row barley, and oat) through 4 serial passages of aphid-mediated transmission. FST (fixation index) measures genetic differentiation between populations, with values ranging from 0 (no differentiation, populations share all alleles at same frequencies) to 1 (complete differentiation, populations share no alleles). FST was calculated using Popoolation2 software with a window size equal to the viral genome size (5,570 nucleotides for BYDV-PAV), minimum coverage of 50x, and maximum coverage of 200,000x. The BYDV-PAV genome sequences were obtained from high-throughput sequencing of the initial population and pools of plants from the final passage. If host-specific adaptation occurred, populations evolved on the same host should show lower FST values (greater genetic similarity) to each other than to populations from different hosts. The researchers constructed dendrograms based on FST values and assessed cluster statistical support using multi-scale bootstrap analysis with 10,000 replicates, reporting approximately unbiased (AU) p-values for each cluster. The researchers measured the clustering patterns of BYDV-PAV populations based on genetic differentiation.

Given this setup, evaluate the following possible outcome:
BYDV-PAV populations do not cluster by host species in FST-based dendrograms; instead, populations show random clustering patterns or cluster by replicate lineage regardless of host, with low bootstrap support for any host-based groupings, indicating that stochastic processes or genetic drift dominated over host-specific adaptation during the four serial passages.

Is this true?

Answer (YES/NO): NO